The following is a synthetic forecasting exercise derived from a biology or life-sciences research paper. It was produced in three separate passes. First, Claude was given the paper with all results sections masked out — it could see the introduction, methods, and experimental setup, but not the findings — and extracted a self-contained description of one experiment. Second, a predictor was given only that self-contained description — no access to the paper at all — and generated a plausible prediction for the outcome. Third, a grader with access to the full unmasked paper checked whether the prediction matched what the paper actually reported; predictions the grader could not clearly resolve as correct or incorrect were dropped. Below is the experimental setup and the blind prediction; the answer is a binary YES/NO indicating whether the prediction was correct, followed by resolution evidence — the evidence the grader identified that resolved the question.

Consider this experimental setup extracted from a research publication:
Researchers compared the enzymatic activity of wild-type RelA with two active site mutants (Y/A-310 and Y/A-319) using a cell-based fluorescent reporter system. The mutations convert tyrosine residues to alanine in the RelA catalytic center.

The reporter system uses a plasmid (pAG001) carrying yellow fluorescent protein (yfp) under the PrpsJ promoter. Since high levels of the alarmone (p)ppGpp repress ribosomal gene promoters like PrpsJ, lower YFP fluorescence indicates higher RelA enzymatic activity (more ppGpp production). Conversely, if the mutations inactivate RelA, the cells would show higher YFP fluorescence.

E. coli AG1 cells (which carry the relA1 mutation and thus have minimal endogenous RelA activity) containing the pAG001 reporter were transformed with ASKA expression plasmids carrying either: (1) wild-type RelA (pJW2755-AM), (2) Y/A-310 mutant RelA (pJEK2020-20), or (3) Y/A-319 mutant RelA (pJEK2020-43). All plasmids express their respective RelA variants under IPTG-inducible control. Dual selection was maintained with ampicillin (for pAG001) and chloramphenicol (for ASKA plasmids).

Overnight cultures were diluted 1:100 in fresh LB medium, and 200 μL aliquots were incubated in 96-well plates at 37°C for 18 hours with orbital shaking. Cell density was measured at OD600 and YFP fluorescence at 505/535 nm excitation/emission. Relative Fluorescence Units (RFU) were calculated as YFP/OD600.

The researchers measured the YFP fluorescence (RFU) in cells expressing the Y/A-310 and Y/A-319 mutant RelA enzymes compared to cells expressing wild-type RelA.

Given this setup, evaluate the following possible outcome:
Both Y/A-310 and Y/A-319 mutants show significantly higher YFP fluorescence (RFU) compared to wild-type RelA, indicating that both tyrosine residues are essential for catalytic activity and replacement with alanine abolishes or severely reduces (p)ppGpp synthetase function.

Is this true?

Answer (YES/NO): YES